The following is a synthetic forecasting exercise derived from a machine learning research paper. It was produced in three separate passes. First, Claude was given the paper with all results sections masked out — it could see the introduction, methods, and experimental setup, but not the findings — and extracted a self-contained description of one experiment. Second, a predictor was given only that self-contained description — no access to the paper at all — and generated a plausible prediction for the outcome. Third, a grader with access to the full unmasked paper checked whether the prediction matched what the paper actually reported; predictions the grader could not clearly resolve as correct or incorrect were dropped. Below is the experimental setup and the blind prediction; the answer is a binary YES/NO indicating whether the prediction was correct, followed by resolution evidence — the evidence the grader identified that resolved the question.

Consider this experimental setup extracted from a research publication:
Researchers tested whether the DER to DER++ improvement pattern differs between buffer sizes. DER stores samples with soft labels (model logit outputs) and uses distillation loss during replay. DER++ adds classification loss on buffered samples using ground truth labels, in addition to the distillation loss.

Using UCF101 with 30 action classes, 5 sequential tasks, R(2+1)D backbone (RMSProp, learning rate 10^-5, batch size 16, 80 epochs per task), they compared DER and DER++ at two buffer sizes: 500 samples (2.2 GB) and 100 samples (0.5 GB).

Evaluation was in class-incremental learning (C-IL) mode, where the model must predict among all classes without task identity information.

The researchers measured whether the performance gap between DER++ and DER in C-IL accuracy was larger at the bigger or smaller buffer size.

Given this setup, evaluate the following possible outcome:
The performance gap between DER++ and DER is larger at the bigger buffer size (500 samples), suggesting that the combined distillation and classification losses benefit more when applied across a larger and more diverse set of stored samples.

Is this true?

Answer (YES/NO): NO